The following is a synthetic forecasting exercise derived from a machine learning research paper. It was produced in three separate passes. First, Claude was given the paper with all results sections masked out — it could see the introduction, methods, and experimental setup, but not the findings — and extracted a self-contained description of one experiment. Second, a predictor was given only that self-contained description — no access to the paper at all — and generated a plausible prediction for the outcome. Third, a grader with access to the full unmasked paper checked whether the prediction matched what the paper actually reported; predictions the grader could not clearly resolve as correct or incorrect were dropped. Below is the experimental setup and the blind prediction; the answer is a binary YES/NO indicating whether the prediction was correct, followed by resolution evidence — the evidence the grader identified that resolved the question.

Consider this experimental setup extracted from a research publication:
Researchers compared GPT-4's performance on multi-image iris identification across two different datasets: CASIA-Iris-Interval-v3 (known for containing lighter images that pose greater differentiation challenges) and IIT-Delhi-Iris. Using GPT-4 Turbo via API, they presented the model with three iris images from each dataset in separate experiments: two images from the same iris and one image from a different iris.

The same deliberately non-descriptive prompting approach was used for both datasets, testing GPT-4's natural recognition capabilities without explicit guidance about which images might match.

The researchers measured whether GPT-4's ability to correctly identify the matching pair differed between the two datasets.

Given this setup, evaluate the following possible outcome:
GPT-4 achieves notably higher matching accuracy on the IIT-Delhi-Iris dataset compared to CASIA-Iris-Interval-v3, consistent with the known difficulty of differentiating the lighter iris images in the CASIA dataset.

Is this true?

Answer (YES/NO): YES